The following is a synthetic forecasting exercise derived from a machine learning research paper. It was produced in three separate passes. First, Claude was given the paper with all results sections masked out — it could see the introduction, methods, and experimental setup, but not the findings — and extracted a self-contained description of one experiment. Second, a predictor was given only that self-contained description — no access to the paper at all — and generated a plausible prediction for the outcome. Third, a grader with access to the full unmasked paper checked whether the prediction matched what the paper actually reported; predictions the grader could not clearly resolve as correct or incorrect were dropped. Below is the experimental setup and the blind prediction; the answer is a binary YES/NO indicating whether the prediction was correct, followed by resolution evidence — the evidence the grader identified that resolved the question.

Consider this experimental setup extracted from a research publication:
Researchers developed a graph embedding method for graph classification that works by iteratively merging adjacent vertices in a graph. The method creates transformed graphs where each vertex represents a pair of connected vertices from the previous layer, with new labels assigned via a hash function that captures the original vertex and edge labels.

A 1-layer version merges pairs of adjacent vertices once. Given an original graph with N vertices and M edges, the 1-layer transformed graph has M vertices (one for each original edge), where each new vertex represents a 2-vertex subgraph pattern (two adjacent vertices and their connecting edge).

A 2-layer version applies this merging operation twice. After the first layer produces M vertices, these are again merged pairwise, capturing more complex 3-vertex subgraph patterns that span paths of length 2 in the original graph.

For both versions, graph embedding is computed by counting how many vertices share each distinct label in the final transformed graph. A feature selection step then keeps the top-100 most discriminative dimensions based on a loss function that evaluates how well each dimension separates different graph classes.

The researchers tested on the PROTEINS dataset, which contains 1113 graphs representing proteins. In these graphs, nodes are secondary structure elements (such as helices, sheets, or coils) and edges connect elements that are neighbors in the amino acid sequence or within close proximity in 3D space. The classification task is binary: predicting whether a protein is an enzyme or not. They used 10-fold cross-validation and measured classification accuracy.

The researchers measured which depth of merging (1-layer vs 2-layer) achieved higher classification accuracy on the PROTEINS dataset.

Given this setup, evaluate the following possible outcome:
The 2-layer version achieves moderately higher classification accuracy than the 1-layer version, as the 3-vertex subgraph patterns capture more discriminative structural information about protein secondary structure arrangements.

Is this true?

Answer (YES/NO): NO